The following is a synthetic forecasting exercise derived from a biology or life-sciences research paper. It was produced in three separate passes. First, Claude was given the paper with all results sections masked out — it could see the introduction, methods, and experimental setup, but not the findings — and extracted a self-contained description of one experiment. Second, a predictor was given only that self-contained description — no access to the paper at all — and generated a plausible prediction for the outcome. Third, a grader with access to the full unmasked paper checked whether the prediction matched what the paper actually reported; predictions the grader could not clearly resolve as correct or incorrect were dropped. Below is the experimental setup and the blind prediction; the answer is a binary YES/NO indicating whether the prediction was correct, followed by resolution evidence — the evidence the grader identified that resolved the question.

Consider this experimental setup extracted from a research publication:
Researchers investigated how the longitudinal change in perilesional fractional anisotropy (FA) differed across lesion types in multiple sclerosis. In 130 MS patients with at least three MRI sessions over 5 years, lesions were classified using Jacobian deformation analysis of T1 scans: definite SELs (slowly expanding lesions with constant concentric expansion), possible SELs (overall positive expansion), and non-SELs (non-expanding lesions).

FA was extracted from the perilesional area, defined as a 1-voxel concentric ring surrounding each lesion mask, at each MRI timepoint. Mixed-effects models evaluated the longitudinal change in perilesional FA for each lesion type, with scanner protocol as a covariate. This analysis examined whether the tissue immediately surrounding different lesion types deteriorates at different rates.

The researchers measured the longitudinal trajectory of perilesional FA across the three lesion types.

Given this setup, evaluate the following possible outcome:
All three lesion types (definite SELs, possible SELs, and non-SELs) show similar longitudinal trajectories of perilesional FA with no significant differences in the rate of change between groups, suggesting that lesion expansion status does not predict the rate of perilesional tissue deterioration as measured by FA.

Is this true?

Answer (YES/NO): NO